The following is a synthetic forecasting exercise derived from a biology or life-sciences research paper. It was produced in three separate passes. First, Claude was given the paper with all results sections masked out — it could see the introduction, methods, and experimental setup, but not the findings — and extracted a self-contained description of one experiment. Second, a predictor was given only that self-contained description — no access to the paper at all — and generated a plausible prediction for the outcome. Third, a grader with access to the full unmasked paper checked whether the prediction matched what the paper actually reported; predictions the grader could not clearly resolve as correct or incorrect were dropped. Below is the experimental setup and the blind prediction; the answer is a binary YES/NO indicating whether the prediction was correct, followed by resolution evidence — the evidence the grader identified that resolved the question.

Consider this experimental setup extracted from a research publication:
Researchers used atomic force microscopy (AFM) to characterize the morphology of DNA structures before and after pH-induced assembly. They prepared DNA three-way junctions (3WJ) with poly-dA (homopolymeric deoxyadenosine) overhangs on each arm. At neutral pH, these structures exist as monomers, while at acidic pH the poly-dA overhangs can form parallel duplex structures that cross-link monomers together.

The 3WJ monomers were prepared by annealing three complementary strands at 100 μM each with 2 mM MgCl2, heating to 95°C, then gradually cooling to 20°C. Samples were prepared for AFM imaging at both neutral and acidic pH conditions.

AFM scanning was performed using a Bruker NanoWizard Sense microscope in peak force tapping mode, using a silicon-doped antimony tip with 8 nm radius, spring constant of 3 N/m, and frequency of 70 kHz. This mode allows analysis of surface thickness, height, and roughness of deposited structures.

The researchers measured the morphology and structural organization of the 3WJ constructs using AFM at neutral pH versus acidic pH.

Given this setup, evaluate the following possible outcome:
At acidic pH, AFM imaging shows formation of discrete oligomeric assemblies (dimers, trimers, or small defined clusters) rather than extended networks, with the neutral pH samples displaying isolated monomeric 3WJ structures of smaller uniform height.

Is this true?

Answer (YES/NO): NO